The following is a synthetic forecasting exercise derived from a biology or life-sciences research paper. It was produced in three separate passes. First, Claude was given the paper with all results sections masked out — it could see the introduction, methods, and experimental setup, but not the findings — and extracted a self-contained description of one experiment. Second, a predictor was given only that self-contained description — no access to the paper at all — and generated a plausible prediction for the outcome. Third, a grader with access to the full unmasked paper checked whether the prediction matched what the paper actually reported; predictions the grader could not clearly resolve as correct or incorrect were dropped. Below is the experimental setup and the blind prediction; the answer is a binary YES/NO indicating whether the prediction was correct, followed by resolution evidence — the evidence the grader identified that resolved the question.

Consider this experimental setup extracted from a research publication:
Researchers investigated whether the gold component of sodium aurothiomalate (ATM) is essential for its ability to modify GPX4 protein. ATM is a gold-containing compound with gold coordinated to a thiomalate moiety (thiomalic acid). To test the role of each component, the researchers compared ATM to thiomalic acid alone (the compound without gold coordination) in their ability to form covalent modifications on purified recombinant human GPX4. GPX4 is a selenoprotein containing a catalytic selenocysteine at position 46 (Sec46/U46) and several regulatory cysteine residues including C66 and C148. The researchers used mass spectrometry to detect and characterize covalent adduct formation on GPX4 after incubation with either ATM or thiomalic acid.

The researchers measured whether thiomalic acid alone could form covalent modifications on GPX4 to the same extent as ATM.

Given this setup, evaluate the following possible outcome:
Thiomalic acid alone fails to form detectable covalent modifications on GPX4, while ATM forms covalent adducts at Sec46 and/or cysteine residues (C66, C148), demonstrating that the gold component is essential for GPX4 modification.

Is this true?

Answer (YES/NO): NO